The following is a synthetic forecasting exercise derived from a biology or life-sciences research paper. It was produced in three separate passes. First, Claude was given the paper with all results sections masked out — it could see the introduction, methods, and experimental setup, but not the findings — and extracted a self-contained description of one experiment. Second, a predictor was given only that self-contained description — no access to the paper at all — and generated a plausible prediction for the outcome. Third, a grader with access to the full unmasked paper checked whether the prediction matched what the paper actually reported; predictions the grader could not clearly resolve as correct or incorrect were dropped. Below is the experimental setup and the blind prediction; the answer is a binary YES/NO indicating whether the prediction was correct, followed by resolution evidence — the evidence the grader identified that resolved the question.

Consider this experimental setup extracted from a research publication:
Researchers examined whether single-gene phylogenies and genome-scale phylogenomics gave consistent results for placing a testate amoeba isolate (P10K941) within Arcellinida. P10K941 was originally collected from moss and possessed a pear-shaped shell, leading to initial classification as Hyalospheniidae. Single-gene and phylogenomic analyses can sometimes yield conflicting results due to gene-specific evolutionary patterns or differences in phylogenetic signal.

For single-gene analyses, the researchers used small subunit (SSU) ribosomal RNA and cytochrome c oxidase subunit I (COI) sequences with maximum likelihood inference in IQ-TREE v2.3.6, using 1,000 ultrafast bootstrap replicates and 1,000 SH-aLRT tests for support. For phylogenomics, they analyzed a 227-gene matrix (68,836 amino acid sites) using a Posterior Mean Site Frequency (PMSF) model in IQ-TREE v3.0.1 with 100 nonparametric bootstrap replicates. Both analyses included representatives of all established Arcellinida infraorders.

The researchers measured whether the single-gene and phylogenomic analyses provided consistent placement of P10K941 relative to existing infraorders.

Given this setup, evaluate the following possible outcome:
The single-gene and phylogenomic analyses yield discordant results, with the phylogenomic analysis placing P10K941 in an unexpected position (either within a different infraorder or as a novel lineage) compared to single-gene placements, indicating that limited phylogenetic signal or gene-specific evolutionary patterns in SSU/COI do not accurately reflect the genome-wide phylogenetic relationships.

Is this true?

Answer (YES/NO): NO